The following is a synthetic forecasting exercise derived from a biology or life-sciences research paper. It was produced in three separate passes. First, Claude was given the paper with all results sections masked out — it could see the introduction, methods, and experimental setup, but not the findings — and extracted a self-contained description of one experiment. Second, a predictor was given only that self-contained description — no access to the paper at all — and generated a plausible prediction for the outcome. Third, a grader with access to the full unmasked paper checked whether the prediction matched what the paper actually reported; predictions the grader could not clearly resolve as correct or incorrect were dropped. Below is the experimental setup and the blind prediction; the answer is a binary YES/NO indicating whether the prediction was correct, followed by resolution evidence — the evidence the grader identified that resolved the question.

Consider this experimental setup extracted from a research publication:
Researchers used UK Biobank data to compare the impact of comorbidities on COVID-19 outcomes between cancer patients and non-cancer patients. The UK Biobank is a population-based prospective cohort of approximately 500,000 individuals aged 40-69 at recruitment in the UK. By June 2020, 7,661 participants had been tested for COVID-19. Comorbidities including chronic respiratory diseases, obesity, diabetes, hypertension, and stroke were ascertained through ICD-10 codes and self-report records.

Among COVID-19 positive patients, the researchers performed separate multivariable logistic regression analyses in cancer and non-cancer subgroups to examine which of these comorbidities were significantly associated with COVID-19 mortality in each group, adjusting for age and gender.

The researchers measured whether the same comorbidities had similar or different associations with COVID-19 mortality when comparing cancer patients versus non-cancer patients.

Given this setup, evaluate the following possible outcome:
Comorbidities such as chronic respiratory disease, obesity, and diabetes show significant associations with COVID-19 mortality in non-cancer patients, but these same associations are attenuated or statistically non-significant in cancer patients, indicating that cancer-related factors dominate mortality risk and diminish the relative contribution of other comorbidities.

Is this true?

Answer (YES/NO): NO